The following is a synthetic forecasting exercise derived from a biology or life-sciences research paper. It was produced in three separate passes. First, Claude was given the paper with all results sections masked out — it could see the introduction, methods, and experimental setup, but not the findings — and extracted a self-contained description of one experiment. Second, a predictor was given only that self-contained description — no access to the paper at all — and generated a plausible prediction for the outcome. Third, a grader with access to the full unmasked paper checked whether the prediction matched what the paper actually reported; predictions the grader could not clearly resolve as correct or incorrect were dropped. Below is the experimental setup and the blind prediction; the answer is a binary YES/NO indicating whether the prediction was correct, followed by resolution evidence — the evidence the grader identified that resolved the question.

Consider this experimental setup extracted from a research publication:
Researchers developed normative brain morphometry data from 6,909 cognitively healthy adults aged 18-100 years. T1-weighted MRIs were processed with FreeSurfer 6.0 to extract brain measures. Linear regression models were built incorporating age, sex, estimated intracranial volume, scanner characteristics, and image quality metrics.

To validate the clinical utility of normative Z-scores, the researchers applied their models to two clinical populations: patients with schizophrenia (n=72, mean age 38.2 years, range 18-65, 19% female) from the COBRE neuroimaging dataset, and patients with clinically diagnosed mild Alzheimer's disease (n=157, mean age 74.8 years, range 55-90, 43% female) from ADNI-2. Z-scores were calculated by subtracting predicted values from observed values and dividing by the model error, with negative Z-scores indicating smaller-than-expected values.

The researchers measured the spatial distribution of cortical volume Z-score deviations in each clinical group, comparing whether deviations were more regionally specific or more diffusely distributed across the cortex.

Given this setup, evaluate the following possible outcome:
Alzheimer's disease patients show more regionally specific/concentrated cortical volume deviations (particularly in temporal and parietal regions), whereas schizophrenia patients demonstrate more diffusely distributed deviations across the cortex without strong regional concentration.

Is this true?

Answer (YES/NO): YES